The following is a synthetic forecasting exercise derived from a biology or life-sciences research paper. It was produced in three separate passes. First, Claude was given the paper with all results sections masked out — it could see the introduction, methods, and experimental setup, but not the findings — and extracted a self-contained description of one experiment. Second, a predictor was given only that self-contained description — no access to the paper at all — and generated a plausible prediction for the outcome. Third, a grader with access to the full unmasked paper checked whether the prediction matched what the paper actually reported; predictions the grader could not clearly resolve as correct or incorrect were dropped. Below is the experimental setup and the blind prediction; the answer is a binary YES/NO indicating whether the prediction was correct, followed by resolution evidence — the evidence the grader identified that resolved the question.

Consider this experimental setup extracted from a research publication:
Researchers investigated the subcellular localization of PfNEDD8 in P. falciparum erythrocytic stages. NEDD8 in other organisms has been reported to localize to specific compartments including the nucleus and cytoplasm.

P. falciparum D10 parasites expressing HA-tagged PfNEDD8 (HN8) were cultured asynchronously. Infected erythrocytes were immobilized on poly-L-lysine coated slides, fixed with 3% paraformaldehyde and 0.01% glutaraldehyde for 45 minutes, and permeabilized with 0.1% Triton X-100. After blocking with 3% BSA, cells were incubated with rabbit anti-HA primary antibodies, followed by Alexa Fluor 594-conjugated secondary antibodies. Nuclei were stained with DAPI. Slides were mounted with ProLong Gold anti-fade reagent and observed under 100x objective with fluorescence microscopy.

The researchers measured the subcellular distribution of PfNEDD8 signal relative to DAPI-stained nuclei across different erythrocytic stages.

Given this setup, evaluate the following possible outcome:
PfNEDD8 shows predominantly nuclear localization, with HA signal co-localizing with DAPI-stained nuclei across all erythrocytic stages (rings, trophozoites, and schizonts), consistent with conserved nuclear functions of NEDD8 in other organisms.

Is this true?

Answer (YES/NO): NO